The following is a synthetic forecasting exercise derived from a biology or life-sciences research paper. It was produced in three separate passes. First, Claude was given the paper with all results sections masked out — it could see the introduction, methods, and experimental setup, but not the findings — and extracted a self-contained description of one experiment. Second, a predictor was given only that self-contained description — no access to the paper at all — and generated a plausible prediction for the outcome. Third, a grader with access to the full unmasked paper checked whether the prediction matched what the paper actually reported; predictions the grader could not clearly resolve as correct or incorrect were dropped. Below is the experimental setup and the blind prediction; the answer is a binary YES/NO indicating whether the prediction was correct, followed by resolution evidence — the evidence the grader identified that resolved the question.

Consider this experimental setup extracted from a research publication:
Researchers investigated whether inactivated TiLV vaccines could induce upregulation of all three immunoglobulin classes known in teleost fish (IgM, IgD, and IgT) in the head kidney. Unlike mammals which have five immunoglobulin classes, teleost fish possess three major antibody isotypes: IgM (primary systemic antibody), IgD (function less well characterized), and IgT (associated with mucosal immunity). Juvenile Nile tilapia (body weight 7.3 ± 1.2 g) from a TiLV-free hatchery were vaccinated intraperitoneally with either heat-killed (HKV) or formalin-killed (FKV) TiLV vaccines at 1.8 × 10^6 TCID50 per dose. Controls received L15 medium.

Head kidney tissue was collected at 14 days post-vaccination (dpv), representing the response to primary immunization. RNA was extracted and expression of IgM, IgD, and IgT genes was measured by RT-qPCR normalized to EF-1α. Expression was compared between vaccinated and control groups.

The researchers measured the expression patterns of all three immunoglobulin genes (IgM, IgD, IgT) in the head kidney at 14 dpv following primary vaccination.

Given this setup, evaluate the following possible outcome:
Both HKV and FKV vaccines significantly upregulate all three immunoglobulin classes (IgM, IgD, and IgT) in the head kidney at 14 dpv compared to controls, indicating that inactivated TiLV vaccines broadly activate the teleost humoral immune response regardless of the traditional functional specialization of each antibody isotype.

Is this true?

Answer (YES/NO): NO